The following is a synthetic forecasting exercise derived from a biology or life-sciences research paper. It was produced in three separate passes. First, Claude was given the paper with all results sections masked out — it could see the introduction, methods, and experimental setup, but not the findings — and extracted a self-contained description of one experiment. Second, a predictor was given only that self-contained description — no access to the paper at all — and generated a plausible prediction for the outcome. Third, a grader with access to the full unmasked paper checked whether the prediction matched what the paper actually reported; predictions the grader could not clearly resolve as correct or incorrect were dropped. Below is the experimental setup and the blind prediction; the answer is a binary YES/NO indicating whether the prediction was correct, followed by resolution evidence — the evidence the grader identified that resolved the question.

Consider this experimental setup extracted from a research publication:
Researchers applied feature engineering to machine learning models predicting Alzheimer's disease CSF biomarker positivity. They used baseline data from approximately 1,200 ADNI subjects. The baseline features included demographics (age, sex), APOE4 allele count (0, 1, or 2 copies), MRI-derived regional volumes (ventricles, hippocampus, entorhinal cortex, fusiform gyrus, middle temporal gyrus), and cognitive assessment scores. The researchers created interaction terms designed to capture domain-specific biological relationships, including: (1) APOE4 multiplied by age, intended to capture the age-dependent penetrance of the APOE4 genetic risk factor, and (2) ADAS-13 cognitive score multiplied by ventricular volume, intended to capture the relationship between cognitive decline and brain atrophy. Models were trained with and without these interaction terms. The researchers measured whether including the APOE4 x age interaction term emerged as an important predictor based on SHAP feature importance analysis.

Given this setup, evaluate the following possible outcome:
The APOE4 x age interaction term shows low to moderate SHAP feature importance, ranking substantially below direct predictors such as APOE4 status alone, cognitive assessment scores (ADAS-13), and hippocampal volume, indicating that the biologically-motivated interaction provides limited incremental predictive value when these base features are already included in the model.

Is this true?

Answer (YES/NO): NO